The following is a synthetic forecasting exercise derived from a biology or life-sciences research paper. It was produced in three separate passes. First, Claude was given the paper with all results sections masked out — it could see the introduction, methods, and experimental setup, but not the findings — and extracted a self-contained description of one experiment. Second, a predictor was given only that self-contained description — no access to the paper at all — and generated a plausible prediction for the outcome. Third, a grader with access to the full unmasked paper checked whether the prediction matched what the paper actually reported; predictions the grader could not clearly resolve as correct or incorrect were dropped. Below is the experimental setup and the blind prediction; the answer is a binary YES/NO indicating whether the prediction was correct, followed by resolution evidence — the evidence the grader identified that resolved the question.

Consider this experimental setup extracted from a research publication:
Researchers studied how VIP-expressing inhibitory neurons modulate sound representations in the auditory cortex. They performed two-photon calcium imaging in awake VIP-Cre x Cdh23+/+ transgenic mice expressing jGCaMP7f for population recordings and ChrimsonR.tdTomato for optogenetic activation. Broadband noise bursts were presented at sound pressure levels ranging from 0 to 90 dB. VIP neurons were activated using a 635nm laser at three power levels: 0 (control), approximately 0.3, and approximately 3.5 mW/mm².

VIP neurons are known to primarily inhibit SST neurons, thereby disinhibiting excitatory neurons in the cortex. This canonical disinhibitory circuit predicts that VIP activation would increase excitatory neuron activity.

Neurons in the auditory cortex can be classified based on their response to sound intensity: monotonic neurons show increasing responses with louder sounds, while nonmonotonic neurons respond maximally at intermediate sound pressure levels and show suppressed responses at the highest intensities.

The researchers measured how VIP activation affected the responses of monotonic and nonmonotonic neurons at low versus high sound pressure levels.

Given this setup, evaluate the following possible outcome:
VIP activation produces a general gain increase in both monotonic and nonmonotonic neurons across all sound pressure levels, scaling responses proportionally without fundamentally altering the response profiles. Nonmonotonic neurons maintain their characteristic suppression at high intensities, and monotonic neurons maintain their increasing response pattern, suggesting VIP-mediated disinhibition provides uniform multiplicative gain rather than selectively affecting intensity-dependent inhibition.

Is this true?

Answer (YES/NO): NO